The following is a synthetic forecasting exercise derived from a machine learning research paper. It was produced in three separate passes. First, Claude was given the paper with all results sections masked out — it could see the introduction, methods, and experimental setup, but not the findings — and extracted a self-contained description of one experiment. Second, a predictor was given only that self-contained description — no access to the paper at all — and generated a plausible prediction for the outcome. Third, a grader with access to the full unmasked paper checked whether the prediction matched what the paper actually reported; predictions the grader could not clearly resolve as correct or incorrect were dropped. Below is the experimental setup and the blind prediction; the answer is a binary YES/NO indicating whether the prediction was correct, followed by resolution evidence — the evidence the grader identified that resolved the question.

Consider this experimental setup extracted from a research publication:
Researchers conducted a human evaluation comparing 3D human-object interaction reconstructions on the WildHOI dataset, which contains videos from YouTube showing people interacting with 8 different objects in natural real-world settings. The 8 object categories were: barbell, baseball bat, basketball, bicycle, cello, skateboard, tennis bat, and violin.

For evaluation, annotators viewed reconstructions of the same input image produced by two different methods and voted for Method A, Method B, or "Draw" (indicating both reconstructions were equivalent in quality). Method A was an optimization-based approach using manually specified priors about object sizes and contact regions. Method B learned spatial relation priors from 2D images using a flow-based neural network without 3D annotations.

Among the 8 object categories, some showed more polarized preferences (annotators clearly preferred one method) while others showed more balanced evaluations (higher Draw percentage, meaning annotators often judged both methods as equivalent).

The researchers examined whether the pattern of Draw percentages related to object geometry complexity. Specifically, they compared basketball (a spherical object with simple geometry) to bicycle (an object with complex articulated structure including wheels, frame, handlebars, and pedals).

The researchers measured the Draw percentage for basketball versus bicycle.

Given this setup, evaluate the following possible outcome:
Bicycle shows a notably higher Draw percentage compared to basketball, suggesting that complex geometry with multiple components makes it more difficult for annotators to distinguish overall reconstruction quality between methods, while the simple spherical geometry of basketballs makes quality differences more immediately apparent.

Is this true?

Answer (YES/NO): NO